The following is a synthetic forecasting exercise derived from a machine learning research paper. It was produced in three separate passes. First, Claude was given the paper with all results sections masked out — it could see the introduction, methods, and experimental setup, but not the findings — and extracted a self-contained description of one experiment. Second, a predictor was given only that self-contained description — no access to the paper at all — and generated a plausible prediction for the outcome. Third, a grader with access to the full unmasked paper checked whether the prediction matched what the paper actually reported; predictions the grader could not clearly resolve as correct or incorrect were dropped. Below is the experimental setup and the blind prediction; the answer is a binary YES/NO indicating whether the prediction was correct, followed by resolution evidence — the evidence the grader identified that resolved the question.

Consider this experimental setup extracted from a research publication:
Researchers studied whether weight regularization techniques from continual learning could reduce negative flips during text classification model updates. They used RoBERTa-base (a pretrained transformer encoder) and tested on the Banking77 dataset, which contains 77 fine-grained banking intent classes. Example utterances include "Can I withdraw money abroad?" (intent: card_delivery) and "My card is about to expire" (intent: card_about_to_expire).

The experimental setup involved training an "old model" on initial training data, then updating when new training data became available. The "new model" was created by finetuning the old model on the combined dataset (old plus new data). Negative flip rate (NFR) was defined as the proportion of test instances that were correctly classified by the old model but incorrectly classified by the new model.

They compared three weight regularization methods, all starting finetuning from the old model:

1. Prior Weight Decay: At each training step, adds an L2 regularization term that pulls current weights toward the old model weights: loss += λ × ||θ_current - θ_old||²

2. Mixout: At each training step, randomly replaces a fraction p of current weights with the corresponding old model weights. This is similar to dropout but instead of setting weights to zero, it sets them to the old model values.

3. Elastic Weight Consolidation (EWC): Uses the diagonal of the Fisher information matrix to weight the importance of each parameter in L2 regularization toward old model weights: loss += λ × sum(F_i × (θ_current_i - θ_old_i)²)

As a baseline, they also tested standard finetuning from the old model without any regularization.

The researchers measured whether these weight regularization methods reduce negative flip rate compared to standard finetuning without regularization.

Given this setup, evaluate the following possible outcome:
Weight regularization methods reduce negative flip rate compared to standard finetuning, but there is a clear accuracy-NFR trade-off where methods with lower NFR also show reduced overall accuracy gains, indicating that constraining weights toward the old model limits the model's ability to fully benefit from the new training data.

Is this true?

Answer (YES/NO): YES